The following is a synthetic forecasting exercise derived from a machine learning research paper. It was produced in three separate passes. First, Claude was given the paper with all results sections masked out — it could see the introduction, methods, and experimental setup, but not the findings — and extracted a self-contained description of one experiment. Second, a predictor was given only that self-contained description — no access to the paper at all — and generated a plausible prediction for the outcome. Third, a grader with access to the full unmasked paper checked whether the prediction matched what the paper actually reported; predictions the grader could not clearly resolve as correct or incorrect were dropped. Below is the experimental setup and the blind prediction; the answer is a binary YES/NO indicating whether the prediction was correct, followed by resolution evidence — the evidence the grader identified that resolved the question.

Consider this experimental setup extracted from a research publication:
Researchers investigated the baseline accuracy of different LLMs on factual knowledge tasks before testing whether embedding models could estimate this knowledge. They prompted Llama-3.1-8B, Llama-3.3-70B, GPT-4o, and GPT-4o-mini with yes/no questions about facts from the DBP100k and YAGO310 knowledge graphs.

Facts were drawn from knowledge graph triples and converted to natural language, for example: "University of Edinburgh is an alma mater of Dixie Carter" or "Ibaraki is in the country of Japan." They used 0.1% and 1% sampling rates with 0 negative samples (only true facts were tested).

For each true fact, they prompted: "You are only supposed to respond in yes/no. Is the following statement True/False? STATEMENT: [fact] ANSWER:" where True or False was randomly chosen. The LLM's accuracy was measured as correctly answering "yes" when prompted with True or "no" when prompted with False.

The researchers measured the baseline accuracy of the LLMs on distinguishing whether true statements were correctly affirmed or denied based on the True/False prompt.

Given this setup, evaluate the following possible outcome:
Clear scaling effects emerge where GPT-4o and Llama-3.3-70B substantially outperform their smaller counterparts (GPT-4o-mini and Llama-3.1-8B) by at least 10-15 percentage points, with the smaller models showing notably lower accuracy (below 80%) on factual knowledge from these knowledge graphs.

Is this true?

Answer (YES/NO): NO